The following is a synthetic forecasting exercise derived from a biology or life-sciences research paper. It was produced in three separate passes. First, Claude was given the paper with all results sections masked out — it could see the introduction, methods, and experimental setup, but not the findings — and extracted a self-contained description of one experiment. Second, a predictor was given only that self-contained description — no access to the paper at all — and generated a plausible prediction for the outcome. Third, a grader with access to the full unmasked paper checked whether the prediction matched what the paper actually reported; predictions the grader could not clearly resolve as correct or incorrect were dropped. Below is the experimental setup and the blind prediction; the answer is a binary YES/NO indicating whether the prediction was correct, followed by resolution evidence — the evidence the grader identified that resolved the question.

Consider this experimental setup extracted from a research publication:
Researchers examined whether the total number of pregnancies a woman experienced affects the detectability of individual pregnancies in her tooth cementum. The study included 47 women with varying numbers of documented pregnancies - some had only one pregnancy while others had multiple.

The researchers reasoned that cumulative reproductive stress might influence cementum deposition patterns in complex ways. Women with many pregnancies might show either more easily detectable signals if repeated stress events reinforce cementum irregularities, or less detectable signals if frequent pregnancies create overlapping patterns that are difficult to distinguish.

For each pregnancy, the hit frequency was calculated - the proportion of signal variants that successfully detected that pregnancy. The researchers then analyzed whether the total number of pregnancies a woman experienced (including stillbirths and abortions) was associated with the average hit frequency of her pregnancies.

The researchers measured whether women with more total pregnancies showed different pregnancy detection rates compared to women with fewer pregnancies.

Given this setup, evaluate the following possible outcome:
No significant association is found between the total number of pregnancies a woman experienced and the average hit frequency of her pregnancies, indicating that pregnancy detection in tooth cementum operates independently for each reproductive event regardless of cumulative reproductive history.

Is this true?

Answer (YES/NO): YES